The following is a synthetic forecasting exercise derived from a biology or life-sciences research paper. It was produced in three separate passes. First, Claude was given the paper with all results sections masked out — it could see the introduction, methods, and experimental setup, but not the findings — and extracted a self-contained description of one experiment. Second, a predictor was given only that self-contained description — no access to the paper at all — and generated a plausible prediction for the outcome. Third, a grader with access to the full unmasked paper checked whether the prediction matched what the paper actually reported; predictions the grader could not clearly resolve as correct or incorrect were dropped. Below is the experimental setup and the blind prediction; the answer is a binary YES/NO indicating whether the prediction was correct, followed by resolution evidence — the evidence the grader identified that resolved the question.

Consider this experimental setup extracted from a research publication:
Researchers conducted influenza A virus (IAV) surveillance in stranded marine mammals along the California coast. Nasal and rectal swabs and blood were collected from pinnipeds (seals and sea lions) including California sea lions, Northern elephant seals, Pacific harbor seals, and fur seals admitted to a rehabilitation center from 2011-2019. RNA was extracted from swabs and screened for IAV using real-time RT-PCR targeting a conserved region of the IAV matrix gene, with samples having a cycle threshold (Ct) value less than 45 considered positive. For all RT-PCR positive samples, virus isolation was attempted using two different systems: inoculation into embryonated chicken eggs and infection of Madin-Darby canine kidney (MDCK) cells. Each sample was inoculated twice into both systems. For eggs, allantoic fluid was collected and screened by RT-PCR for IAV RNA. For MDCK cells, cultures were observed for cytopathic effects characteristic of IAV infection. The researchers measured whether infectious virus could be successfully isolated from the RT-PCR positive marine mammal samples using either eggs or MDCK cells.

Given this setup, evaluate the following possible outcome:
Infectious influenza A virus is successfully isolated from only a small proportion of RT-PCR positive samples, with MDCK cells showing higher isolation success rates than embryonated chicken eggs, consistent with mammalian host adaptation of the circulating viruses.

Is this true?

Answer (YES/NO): NO